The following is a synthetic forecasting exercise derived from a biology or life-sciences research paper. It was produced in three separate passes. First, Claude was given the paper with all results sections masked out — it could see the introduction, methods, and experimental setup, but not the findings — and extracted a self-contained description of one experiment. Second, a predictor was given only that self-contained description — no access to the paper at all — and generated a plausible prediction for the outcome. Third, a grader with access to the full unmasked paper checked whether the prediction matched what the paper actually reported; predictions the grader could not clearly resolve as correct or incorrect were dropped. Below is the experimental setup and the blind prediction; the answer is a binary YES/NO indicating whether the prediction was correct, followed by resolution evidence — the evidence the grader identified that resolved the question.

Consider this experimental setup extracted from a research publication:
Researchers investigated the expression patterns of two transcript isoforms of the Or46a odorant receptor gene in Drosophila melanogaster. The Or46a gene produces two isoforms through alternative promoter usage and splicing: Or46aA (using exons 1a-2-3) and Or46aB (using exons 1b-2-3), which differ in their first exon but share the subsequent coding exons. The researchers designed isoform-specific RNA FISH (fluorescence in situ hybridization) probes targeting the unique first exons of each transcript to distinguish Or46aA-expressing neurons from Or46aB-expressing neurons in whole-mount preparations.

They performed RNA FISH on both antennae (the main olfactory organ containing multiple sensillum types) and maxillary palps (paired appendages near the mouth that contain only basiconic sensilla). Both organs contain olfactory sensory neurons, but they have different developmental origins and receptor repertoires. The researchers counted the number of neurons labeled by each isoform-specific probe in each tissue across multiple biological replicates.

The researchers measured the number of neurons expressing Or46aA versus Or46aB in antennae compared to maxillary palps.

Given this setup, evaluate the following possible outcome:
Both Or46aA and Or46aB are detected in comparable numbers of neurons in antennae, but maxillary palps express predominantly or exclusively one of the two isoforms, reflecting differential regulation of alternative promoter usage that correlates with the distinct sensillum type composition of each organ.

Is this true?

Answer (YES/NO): NO